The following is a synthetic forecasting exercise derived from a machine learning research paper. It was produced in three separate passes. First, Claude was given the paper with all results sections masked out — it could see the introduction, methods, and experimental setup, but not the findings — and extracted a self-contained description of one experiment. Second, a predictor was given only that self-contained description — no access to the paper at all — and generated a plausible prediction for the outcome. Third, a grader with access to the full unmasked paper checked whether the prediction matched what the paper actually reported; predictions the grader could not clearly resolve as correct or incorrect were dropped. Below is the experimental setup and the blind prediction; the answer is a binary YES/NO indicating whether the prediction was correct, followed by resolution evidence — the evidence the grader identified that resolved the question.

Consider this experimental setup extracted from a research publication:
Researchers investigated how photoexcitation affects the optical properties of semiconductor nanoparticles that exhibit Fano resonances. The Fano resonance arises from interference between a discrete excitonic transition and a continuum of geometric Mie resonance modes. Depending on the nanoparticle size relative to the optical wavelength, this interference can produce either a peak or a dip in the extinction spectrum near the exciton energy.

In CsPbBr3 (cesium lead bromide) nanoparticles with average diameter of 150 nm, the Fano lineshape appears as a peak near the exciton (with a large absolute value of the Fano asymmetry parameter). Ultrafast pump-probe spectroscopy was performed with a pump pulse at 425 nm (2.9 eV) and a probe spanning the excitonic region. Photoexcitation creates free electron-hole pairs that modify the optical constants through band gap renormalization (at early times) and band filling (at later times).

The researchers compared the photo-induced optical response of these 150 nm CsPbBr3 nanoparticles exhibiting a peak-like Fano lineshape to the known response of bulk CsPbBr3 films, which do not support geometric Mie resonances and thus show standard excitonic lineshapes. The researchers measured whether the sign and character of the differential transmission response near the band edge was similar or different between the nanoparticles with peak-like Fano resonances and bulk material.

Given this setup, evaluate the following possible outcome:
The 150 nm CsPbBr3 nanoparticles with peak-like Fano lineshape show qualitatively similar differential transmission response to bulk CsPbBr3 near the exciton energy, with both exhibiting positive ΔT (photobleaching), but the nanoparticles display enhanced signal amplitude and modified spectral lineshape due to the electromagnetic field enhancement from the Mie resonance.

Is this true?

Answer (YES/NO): YES